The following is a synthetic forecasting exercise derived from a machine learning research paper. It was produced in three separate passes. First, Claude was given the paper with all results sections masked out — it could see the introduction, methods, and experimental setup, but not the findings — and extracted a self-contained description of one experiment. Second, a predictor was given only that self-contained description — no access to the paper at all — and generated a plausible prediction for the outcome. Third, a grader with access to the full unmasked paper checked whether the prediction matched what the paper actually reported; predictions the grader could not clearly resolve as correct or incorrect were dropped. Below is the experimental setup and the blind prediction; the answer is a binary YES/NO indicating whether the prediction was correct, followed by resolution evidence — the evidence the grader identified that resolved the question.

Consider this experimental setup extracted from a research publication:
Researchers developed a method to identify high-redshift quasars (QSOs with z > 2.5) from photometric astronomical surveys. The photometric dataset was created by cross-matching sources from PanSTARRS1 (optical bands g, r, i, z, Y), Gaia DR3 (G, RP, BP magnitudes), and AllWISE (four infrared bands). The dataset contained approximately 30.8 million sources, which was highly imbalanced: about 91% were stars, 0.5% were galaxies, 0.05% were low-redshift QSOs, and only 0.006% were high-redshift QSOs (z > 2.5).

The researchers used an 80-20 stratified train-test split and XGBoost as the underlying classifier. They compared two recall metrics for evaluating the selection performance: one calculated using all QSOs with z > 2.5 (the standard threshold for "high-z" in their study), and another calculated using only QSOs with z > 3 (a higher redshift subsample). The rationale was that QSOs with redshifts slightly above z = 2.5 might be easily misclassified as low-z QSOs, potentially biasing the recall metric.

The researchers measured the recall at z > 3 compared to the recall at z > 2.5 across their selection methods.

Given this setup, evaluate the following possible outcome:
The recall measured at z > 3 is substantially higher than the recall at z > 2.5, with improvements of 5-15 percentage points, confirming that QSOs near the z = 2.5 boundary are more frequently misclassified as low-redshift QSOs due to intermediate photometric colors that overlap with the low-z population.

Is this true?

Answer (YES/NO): NO